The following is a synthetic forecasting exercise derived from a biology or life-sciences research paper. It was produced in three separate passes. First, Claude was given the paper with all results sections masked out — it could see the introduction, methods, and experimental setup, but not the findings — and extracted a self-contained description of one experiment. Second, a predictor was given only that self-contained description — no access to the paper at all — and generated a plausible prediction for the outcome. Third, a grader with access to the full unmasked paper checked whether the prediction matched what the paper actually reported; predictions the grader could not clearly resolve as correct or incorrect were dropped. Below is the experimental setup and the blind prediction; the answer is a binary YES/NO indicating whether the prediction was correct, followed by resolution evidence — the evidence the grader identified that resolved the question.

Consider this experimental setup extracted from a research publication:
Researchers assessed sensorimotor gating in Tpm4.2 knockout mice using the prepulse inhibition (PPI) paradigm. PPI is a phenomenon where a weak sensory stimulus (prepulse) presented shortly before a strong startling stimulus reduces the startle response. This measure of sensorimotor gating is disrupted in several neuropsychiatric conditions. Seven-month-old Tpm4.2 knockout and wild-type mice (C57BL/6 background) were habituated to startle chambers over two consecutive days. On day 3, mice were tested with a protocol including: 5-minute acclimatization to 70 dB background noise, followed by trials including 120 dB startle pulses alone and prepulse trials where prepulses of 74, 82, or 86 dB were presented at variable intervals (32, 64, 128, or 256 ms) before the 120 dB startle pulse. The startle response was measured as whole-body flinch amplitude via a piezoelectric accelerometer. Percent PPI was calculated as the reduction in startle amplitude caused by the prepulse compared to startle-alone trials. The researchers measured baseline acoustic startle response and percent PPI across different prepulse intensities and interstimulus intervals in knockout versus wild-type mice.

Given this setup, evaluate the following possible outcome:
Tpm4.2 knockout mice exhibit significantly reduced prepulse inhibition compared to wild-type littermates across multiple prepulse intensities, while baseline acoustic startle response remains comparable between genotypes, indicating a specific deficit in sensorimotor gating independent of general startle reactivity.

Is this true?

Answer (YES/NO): NO